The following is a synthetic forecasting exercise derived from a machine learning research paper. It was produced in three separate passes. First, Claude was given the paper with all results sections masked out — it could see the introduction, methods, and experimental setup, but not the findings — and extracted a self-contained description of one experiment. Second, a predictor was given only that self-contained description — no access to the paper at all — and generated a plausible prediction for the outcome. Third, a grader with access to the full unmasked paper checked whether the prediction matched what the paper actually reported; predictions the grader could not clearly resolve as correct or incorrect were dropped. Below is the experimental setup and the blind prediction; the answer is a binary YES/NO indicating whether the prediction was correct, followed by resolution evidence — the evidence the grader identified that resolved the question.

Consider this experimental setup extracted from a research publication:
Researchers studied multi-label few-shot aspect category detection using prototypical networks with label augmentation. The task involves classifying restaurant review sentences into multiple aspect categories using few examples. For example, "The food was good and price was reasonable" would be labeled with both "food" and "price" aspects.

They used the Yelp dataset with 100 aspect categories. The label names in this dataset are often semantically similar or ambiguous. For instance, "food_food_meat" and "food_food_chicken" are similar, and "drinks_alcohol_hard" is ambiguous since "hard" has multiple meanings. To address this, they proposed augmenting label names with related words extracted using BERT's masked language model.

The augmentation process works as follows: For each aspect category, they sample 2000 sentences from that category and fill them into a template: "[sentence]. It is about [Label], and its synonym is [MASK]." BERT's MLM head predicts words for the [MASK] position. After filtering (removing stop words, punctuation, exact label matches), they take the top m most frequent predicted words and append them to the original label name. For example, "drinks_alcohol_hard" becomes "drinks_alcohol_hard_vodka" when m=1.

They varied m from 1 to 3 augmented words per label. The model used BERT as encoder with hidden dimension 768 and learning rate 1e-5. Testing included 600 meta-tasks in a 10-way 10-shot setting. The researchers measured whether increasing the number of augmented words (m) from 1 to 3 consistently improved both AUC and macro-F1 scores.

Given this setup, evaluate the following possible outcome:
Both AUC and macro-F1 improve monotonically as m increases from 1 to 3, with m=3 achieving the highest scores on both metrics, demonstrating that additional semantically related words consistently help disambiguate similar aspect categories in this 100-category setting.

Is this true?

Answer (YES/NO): NO